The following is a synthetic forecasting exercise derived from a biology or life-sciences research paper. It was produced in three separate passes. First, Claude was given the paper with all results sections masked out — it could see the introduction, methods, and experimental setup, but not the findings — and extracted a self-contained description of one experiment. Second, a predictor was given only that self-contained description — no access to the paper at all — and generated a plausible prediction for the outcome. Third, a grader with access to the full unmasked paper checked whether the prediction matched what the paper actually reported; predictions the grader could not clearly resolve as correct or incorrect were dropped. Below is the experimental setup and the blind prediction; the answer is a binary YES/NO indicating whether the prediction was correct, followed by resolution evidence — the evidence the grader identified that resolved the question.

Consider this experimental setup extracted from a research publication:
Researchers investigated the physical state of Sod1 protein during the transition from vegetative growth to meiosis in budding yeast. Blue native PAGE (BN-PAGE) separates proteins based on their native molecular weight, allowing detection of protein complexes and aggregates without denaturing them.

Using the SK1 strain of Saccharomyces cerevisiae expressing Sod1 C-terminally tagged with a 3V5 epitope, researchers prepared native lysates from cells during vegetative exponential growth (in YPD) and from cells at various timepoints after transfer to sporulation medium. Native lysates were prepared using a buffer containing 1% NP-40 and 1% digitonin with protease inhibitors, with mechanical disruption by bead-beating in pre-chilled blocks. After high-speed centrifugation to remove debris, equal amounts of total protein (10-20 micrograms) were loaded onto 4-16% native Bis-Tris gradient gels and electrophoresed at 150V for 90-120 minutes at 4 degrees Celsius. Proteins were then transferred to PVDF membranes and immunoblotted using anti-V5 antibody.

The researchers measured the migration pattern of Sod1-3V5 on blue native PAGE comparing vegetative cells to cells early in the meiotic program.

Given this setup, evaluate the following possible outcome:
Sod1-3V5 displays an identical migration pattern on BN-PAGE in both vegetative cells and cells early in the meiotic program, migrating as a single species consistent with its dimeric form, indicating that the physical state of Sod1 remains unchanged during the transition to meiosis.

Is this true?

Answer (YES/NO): NO